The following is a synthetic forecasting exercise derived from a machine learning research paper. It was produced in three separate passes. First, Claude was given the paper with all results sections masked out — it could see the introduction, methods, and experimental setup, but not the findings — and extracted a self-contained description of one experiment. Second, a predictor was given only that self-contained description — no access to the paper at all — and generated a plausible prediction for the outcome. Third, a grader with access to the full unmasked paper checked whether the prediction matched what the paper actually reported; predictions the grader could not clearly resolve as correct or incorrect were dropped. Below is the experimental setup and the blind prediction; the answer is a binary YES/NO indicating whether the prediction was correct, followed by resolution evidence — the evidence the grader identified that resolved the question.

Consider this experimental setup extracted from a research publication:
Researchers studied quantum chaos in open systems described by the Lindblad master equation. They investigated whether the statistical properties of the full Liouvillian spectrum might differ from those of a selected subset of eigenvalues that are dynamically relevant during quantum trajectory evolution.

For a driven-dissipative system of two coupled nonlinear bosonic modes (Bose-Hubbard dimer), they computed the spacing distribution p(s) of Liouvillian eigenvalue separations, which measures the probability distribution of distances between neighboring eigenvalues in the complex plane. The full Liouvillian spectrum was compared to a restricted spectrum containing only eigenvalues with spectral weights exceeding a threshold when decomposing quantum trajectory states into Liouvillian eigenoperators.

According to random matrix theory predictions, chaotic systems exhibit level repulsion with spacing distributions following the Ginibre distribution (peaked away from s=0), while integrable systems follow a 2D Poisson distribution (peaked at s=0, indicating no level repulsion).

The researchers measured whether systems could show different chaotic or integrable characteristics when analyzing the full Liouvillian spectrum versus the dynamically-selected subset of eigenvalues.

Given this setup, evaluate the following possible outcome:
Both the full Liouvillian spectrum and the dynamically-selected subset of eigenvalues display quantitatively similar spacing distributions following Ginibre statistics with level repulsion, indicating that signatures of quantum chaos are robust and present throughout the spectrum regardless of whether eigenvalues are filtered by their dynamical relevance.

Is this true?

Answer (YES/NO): NO